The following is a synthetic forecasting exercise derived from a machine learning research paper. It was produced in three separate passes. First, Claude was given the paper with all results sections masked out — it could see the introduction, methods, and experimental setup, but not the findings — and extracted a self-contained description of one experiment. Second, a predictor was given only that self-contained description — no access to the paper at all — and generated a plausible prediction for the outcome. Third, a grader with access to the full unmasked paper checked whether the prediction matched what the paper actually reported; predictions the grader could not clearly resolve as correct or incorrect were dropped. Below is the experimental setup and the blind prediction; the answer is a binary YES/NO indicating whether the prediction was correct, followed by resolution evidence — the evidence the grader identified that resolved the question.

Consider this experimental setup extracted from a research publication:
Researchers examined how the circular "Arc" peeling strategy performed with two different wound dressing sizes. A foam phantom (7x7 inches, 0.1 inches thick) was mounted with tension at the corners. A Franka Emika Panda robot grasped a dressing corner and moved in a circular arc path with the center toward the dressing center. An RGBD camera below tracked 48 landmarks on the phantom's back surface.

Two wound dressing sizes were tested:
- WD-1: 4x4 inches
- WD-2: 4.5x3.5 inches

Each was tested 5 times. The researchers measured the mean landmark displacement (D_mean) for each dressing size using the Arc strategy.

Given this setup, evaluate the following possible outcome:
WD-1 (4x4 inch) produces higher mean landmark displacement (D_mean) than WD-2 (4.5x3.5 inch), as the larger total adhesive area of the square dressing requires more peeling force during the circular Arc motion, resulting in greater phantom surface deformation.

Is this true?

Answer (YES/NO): NO